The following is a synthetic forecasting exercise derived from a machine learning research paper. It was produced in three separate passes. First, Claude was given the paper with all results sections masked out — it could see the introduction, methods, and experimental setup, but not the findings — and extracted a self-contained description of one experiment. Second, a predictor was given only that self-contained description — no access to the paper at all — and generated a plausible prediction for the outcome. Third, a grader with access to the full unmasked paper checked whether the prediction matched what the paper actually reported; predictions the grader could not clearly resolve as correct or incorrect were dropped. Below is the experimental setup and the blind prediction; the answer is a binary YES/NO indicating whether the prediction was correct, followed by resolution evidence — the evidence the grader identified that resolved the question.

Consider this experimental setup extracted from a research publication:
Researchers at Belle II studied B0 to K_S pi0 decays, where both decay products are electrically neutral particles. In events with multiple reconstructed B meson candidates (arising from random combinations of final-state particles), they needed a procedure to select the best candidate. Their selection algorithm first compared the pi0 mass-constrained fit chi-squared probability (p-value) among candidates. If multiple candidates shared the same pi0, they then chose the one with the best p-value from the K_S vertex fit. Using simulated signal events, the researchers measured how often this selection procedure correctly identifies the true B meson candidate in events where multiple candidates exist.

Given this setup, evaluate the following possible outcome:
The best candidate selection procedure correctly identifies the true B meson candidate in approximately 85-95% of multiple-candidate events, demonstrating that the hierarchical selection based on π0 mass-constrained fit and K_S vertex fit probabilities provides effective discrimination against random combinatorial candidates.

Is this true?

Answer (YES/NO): NO